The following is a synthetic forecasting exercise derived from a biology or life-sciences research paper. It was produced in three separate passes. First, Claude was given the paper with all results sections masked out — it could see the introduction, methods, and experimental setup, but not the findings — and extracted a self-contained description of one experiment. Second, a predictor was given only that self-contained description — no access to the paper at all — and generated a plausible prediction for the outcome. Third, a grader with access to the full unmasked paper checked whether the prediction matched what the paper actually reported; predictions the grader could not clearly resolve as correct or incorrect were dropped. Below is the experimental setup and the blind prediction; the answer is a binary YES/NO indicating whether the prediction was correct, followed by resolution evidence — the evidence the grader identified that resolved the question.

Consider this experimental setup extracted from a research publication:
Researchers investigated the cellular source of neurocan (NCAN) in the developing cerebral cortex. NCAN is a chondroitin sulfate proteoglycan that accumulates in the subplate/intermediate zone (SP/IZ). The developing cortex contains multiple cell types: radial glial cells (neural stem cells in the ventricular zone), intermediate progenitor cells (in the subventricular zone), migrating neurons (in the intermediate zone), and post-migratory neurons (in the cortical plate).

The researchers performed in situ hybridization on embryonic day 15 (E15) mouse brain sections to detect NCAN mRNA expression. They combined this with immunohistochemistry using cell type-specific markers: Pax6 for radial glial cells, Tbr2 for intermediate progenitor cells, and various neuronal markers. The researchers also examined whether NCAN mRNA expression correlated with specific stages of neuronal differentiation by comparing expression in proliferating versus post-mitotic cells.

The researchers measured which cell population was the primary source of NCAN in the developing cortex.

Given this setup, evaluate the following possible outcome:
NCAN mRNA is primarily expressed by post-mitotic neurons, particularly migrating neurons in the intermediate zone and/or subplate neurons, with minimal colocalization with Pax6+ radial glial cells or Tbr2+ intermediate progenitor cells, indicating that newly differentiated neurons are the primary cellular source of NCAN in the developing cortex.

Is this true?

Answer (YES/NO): NO